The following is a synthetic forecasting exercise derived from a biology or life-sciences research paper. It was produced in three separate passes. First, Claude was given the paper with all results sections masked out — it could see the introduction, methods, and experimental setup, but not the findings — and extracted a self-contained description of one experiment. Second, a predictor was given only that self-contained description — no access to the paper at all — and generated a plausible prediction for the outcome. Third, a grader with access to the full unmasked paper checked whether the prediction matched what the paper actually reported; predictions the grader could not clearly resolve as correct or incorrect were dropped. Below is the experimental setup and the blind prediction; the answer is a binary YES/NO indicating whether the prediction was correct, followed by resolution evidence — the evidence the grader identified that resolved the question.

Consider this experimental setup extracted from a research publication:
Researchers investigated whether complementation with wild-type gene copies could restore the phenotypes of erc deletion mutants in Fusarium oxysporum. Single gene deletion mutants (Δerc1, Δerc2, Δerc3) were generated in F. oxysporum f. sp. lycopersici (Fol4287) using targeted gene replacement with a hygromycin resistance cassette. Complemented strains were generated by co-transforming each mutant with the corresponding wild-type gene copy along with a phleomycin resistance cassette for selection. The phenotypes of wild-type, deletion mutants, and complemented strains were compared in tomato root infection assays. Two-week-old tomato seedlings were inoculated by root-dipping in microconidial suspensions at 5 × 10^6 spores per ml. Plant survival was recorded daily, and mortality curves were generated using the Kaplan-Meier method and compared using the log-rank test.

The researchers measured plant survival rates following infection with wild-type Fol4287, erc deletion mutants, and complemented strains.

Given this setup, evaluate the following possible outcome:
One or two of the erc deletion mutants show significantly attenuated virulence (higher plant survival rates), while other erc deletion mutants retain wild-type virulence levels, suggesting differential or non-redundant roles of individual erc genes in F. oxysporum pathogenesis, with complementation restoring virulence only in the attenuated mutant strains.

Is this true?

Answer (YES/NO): NO